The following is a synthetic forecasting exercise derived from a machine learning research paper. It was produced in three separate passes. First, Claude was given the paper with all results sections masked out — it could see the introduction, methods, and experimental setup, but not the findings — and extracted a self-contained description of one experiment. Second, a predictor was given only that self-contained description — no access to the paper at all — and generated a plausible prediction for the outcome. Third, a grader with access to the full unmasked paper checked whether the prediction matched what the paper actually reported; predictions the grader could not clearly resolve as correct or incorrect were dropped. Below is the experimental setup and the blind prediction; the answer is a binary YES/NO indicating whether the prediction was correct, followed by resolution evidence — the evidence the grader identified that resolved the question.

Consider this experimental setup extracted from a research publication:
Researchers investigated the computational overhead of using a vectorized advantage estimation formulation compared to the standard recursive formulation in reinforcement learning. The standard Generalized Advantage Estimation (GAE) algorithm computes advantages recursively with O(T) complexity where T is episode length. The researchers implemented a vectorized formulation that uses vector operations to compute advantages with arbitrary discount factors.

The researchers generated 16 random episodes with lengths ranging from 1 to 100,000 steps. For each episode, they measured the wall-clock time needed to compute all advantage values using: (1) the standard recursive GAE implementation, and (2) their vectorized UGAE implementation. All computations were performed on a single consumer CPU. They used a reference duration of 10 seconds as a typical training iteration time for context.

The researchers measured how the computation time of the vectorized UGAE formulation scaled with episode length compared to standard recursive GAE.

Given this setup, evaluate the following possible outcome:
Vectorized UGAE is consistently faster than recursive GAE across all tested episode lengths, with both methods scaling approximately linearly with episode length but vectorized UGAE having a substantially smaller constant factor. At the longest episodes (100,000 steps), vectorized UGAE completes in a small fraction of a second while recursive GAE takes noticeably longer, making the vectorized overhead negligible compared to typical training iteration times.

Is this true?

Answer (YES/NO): NO